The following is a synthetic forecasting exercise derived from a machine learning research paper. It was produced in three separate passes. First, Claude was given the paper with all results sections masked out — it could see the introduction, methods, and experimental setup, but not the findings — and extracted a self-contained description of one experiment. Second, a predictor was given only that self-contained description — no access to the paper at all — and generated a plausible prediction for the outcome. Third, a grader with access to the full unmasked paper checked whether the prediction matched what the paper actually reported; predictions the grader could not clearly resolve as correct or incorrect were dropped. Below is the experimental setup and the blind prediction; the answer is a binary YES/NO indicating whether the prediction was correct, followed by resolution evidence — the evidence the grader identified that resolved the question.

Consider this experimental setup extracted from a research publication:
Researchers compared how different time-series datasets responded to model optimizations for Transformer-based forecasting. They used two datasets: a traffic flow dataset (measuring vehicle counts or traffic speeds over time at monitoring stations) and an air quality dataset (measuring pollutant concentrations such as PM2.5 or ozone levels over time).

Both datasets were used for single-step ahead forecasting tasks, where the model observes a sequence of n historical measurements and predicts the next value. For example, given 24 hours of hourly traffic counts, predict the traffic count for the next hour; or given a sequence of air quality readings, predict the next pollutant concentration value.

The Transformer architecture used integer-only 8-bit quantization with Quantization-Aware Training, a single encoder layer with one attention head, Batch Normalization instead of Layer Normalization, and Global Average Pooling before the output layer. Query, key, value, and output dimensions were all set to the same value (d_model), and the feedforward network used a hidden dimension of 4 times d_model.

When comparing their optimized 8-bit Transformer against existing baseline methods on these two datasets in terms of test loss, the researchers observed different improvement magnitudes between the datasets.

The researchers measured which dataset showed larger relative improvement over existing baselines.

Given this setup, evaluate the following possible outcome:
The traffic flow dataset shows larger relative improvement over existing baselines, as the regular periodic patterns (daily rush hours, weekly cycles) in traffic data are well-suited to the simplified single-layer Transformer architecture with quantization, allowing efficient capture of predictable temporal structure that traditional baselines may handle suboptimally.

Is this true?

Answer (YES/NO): NO